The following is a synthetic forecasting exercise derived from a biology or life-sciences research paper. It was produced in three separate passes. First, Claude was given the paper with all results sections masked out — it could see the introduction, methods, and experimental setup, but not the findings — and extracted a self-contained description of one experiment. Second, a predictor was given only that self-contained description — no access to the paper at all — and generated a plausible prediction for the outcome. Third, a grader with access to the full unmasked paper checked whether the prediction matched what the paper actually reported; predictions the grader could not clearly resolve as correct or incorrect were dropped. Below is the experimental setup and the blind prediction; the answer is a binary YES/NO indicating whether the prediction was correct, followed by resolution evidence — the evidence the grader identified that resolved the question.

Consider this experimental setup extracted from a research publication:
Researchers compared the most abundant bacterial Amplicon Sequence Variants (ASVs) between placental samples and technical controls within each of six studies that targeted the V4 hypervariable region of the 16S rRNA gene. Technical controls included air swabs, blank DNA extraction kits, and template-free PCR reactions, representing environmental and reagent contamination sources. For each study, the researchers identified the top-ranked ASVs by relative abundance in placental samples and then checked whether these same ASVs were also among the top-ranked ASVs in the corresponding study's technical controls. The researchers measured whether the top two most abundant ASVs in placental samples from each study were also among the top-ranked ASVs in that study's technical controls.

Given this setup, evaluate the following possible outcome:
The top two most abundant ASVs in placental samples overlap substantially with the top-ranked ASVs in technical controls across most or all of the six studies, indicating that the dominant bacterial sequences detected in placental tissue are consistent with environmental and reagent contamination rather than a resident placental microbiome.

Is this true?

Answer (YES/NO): YES